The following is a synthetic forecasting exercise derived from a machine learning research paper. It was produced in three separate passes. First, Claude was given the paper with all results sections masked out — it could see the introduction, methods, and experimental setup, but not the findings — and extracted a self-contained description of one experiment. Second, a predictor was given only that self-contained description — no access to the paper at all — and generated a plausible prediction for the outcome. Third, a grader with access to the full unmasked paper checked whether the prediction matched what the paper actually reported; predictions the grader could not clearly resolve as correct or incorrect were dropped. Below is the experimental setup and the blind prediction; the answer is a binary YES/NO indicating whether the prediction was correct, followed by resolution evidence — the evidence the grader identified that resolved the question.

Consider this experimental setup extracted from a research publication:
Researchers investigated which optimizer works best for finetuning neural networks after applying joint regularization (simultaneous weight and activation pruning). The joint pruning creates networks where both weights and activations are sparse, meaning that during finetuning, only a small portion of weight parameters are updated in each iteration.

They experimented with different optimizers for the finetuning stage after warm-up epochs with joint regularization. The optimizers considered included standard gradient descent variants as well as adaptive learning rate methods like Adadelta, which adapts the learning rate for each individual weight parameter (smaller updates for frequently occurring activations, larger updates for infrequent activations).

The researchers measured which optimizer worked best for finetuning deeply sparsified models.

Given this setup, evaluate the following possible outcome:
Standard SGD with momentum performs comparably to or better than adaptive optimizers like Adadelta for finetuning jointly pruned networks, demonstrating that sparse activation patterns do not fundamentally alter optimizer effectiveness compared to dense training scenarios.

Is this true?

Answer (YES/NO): NO